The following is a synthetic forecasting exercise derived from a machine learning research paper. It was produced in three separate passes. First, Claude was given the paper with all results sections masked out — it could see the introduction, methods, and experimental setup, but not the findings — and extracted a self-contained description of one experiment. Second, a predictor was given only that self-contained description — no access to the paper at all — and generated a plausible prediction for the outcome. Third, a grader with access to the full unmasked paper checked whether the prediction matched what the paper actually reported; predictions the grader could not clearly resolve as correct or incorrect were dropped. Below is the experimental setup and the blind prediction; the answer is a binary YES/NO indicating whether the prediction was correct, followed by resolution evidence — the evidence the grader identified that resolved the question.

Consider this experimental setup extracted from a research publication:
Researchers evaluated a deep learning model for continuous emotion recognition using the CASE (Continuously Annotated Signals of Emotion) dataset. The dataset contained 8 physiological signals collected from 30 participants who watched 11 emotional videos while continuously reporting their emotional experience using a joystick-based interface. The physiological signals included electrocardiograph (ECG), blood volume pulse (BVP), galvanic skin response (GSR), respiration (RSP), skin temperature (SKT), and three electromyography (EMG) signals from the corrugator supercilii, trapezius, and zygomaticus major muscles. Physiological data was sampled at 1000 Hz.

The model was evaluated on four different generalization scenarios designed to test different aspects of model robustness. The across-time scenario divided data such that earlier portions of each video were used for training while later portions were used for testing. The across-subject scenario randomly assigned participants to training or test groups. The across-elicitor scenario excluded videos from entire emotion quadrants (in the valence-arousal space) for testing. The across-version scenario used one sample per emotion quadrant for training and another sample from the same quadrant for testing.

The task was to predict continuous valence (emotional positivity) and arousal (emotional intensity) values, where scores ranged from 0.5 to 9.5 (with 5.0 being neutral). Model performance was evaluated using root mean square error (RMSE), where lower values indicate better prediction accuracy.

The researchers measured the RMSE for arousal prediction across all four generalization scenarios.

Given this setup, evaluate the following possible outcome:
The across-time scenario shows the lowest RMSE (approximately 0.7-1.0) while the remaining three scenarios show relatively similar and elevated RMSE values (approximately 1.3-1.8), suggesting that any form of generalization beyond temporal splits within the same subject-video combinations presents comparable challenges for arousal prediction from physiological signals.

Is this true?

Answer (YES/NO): NO